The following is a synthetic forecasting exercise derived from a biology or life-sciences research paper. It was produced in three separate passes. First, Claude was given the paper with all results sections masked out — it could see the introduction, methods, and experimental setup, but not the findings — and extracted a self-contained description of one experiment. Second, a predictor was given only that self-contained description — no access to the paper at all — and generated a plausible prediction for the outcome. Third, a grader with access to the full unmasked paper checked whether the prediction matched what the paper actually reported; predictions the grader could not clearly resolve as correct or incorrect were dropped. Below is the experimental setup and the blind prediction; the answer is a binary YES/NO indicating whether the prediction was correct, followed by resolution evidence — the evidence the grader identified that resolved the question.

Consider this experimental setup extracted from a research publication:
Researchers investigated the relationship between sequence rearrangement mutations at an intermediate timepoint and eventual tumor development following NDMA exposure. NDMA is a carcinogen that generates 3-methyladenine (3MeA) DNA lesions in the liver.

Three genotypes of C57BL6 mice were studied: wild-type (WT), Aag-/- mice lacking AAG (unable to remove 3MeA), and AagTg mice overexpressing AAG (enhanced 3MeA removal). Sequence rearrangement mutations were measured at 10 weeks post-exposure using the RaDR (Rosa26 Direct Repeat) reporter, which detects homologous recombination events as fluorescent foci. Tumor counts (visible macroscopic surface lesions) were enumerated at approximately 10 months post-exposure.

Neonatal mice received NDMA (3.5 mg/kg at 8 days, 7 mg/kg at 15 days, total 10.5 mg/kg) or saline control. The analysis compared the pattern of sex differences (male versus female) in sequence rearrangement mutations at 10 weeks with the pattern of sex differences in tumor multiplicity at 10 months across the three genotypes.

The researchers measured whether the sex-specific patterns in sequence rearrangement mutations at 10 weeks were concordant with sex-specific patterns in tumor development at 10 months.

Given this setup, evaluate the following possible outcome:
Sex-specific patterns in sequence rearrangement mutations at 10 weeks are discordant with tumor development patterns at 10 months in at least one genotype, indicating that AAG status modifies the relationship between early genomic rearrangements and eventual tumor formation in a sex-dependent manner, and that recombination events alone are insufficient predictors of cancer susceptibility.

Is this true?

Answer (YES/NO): YES